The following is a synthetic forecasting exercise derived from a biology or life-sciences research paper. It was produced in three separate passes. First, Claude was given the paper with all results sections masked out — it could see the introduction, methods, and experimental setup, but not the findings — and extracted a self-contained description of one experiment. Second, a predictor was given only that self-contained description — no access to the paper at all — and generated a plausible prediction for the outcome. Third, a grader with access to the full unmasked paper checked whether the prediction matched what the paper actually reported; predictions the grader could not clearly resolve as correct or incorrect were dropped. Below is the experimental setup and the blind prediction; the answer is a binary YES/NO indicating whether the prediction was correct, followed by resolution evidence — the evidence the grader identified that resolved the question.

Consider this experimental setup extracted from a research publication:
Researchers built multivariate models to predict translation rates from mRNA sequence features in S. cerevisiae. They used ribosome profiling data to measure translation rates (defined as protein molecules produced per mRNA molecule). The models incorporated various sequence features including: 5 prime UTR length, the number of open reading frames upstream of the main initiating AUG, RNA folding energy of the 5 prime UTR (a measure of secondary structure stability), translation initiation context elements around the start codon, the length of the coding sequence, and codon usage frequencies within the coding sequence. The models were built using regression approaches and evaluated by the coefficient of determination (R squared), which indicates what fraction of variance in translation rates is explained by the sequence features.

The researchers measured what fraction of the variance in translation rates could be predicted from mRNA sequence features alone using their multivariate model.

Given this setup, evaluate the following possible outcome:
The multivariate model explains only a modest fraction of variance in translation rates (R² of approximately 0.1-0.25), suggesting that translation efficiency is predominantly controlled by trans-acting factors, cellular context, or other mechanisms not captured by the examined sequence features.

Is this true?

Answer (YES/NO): NO